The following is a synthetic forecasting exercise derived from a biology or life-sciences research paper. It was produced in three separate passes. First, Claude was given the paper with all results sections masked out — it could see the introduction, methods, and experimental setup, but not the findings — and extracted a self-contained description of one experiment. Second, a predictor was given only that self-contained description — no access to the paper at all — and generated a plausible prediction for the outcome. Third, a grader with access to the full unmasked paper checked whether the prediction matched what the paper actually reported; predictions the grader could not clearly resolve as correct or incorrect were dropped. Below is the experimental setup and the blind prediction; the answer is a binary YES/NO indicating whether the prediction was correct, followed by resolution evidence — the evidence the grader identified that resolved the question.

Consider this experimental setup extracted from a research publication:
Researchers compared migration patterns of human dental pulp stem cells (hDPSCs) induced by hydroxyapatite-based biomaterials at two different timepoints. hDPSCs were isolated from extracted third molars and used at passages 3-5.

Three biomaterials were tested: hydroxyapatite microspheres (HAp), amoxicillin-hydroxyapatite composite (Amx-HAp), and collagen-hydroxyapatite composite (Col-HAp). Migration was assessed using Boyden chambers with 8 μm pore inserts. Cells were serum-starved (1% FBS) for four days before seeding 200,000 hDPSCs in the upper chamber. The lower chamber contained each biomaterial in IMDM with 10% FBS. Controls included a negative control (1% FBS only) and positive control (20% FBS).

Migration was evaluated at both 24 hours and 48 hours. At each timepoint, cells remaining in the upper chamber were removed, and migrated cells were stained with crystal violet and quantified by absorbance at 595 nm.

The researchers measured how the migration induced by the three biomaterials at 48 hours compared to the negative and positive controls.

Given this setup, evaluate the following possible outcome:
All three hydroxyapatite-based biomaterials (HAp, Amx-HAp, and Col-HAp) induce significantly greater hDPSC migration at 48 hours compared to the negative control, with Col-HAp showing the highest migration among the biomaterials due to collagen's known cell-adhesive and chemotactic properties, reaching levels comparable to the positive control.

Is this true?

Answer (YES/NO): NO